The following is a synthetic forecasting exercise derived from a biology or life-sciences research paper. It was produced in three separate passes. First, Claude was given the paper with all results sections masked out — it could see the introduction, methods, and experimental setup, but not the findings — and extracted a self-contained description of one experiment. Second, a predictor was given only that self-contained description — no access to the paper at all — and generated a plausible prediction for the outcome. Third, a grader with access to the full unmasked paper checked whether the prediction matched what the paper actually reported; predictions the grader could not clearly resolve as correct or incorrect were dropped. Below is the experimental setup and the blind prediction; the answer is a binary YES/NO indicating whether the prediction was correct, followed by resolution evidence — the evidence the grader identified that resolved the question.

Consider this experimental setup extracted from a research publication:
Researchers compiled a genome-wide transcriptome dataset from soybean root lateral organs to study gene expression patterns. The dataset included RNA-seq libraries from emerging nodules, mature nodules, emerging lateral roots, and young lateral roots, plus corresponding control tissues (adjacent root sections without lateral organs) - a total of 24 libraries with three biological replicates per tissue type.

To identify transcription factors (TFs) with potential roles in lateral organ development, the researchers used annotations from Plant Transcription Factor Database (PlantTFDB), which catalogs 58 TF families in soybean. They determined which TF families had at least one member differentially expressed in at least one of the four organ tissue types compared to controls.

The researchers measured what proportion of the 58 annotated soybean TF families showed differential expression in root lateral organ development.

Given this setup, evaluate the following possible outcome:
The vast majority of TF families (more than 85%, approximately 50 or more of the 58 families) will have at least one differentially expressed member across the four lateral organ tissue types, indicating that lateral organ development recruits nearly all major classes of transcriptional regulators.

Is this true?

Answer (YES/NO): NO